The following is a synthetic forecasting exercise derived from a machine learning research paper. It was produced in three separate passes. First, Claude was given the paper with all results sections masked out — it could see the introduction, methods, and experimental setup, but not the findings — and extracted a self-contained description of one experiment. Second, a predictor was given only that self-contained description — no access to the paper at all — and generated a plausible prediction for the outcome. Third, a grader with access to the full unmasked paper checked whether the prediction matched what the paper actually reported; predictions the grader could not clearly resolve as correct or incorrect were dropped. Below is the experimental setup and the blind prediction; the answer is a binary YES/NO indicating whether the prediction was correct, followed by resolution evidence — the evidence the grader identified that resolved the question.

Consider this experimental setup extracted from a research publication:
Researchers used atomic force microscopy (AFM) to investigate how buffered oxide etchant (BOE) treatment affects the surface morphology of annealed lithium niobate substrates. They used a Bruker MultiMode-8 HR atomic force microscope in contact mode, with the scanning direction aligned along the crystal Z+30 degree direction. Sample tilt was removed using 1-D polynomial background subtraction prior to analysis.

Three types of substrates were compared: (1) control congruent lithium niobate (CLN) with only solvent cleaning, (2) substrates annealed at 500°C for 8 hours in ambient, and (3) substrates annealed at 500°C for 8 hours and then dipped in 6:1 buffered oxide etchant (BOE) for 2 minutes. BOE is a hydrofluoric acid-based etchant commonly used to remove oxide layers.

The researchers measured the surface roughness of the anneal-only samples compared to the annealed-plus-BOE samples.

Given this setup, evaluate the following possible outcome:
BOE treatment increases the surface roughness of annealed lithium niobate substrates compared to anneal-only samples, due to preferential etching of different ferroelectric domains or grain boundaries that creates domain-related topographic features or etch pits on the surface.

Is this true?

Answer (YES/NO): NO